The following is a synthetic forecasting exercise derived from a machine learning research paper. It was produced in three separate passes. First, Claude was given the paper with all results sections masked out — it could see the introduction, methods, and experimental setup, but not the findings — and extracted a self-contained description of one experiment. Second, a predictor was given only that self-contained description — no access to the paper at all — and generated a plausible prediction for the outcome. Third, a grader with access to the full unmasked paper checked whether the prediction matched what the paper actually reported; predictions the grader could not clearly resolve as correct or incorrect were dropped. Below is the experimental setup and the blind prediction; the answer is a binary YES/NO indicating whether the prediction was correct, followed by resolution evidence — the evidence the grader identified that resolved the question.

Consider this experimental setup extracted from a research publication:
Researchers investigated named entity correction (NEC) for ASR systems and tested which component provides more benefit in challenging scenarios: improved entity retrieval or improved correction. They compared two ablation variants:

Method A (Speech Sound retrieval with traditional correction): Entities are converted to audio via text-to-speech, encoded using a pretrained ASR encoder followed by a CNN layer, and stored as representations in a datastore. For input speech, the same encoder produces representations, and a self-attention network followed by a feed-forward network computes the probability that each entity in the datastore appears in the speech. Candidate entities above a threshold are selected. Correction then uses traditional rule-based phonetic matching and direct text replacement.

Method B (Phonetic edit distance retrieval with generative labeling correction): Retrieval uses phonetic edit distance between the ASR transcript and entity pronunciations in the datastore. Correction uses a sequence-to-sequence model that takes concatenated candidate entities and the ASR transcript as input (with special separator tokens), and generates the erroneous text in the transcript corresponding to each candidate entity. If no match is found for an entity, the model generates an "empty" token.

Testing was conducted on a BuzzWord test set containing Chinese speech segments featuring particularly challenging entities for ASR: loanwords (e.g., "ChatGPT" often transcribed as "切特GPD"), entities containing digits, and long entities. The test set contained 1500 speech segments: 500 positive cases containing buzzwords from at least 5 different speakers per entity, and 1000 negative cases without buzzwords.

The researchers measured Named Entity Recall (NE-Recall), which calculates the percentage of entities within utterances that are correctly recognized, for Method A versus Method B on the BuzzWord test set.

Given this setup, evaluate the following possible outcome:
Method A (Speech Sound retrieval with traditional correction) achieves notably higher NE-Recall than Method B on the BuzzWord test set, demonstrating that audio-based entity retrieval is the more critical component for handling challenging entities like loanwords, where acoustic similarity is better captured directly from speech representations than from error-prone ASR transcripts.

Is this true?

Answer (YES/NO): NO